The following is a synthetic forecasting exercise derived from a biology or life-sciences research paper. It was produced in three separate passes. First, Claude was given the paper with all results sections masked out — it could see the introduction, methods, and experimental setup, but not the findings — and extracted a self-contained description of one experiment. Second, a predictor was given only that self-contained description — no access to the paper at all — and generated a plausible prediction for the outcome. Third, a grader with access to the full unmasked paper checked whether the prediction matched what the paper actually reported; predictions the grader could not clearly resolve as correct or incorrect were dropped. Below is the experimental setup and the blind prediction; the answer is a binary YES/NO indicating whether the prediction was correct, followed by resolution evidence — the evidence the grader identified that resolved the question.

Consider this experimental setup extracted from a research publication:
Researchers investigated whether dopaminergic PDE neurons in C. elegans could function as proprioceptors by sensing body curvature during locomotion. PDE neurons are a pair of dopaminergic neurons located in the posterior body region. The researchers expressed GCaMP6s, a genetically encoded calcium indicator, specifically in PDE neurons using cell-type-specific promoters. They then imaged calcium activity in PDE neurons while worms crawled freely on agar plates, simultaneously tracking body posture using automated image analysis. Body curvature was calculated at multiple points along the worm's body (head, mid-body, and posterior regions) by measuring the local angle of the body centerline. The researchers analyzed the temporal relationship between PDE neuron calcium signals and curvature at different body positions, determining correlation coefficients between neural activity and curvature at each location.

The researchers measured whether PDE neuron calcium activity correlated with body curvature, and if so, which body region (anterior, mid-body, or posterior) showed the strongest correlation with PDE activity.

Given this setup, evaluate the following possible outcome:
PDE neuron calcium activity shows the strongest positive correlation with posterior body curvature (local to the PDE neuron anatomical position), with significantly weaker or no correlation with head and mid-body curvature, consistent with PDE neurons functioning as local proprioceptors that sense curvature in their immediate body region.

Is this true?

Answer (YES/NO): NO